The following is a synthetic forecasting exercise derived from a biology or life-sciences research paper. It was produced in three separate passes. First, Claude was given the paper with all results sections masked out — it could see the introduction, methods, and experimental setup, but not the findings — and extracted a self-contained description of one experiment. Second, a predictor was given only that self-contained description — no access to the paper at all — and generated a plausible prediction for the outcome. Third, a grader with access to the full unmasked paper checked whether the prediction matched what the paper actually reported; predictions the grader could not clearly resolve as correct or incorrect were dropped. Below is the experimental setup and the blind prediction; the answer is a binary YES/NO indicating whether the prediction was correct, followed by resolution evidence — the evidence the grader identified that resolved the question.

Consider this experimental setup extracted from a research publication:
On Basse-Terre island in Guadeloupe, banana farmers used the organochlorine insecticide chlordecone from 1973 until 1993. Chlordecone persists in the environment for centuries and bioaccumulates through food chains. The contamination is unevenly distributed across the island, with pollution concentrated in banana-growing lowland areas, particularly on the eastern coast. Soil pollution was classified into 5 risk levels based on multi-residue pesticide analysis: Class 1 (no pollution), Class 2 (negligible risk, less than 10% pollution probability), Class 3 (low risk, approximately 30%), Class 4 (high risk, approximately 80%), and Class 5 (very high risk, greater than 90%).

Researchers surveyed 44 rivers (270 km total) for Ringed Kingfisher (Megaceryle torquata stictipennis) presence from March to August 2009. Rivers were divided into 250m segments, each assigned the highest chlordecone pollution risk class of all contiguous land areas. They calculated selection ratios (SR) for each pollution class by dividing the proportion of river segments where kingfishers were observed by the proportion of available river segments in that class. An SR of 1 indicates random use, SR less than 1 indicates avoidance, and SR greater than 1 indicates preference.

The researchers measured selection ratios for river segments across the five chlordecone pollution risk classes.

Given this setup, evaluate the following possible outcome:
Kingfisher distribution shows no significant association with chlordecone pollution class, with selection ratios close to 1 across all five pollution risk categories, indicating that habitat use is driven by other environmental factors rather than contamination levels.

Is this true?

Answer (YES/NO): NO